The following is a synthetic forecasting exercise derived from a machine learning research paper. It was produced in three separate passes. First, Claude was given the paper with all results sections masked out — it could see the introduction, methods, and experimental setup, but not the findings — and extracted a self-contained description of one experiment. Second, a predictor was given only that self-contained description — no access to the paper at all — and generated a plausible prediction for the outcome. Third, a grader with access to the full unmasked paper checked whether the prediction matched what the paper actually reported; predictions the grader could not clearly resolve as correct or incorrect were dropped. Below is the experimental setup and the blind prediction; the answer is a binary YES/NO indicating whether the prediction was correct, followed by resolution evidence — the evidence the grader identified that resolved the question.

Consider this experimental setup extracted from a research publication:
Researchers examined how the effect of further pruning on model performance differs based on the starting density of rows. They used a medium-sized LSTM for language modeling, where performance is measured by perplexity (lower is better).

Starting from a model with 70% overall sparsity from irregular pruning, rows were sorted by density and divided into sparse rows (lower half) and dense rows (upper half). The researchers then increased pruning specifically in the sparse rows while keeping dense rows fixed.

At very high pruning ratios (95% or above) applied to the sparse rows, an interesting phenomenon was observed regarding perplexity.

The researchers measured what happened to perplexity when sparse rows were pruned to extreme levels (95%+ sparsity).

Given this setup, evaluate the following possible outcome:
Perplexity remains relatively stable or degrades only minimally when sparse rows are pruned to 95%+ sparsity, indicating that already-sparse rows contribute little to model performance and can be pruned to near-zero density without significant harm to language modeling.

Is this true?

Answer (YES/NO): NO